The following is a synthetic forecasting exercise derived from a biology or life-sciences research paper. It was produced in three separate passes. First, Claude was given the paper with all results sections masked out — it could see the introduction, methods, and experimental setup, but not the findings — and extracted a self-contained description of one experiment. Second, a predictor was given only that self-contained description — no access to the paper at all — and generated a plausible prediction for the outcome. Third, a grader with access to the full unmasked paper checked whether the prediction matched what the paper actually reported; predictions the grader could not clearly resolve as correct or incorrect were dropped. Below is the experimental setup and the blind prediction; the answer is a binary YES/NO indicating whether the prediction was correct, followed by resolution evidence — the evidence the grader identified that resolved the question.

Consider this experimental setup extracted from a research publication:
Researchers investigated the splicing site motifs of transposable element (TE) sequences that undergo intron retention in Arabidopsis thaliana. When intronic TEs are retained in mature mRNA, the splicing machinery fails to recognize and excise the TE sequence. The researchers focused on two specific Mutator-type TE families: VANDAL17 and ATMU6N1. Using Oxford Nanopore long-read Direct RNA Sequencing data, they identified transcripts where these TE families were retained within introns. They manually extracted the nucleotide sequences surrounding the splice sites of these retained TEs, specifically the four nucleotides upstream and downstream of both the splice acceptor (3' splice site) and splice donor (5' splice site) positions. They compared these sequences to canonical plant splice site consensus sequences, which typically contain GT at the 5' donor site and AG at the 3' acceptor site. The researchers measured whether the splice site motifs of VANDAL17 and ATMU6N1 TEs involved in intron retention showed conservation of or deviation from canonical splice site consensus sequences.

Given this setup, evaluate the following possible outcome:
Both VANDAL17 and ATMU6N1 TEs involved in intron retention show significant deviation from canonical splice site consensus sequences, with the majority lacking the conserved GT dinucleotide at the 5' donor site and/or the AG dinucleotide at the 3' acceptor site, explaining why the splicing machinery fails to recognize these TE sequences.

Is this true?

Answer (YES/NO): NO